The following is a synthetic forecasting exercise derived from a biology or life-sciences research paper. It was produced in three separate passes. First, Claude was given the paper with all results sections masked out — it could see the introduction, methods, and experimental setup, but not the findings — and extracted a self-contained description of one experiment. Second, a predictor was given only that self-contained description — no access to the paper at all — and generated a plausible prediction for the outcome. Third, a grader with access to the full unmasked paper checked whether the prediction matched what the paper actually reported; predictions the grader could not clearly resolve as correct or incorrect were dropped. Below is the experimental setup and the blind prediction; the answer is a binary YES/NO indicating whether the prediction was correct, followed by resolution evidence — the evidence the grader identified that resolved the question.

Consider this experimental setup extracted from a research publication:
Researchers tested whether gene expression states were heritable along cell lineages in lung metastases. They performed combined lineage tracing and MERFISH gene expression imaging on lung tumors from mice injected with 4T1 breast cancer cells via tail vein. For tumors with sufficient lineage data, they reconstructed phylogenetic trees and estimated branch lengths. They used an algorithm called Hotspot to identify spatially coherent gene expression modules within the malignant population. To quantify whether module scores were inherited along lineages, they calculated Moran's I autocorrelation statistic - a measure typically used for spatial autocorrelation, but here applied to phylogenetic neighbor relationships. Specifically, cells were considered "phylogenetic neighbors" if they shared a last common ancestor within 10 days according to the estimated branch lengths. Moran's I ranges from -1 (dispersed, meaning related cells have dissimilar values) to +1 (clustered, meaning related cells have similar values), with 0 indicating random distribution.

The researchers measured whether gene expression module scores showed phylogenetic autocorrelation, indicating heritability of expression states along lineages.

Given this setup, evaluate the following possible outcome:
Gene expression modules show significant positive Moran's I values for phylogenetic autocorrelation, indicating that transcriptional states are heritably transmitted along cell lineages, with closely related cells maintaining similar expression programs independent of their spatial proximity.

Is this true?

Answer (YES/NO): NO